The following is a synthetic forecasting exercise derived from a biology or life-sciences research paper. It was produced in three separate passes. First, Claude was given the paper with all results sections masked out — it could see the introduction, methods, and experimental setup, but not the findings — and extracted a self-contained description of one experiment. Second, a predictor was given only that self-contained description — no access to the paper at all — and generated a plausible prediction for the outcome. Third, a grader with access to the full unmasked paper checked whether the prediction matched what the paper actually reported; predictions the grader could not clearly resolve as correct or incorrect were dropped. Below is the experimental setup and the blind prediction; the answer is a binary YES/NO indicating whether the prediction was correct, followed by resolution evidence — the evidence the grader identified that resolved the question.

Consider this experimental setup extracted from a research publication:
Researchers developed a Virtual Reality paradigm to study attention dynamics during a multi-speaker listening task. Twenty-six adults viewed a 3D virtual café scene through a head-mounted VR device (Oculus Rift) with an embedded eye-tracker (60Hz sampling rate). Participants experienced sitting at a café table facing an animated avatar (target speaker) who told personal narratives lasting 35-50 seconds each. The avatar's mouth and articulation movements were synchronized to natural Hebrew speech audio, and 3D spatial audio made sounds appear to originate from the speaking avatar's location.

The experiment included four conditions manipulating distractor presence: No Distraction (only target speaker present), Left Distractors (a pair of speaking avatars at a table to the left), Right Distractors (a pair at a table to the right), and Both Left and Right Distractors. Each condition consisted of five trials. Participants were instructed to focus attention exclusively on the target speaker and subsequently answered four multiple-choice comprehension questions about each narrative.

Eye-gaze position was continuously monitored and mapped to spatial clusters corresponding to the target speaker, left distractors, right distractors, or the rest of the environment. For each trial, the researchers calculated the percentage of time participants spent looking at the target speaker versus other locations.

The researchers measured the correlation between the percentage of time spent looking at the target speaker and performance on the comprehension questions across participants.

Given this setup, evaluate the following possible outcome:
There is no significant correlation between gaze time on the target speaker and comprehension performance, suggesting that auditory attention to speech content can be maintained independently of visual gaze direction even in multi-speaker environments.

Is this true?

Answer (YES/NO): NO